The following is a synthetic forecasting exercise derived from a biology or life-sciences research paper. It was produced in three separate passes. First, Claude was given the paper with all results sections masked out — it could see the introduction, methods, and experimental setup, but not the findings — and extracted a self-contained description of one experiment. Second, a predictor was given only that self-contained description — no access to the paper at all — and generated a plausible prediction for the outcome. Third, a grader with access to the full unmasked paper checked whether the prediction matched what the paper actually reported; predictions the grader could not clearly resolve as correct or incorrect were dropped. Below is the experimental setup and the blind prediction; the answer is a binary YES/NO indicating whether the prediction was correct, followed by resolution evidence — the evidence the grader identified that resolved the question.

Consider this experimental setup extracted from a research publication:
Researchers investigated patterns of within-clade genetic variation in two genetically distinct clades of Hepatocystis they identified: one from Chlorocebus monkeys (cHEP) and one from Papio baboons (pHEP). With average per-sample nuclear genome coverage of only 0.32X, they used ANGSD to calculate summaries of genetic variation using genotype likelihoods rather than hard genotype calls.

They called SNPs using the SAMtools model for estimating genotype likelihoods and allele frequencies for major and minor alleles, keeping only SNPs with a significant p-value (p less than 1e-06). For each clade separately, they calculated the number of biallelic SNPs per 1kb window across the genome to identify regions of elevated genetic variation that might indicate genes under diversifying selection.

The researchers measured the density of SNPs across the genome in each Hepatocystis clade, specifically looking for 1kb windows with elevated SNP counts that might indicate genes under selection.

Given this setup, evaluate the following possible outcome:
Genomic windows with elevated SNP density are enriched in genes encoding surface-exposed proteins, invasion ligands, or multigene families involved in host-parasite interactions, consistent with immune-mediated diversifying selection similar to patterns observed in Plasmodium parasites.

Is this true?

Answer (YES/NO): YES